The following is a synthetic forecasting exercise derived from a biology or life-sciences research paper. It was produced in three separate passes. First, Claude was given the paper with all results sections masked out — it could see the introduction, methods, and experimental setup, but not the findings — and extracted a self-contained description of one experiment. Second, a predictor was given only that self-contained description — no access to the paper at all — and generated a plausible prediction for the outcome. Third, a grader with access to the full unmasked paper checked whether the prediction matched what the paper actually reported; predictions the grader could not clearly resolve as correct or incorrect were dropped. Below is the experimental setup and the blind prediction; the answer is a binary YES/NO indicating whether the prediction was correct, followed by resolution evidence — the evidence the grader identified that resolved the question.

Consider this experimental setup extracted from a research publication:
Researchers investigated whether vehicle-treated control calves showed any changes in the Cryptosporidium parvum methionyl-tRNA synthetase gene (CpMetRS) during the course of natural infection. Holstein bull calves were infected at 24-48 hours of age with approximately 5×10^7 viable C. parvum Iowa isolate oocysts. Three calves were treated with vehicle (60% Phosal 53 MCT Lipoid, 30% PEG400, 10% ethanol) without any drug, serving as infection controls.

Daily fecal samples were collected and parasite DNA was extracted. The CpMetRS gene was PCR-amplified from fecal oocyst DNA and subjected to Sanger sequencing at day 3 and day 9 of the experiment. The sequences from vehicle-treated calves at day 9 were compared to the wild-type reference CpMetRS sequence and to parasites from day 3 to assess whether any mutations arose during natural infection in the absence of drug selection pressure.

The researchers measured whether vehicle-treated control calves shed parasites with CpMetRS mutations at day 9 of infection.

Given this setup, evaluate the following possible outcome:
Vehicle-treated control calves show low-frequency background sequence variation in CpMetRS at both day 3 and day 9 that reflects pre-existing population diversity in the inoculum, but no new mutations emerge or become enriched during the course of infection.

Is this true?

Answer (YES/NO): NO